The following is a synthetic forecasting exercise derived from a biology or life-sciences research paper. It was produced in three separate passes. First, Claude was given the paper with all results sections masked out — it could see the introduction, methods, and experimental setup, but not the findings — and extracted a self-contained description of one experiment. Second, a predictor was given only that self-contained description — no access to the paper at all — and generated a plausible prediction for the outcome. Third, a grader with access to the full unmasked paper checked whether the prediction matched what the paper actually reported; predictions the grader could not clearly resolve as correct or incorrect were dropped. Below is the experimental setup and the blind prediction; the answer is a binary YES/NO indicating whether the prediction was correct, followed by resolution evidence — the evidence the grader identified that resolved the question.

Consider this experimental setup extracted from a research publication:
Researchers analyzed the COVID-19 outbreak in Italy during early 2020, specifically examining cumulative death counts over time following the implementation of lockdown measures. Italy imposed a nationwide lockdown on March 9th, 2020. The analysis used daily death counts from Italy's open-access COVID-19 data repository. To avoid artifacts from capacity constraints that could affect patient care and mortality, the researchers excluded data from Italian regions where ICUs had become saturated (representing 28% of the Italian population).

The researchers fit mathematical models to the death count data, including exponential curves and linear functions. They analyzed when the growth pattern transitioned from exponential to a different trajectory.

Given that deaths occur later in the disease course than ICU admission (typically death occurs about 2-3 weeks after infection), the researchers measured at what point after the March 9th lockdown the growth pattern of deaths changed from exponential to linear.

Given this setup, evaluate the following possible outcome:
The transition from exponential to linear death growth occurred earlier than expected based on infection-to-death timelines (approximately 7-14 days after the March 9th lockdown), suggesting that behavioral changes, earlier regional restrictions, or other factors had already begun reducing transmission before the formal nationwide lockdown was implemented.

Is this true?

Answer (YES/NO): YES